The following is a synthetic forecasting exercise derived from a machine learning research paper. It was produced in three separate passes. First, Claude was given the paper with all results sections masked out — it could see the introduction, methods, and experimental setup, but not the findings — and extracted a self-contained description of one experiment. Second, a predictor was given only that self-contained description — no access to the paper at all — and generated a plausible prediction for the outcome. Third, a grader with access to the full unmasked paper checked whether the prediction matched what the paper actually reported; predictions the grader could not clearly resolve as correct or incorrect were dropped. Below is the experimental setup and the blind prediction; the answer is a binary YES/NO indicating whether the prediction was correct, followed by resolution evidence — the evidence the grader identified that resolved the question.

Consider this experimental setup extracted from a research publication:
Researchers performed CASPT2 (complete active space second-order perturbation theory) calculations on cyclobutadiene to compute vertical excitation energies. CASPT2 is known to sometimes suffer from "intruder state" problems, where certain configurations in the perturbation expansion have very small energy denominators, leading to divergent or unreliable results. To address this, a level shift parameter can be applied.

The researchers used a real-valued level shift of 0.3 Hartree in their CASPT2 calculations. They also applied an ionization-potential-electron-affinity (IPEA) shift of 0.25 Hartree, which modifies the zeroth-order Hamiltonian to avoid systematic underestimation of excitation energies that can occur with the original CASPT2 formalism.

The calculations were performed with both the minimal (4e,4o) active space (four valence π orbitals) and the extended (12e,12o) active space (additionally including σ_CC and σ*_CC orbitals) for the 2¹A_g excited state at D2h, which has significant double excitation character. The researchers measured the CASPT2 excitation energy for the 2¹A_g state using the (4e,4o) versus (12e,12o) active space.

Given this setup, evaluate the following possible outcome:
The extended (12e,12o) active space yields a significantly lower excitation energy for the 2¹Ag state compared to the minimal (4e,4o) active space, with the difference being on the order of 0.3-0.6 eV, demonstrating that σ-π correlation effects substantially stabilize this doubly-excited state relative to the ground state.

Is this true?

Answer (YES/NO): NO